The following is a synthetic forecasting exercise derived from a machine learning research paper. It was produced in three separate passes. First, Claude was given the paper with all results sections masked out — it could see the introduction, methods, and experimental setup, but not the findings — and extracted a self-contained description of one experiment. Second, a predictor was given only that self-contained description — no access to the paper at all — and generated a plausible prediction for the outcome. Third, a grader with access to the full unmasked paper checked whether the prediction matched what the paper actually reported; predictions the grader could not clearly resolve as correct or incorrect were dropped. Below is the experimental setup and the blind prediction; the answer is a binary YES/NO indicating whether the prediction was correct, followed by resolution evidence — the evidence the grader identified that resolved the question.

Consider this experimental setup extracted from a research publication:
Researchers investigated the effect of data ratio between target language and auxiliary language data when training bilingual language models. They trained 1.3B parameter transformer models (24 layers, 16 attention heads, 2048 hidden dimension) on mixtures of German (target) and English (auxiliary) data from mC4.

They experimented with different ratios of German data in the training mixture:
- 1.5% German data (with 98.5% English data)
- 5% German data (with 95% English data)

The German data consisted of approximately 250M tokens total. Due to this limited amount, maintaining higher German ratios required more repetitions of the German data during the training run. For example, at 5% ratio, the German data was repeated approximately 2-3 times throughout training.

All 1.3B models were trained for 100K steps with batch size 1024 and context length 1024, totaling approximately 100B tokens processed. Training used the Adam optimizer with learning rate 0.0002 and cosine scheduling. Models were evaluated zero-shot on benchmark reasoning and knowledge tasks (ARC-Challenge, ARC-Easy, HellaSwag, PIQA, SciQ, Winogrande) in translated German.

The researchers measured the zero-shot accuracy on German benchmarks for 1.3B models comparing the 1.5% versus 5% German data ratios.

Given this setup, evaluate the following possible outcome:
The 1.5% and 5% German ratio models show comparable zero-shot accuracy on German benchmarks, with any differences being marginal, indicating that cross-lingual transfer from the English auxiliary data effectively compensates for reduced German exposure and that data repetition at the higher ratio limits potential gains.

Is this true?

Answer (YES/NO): YES